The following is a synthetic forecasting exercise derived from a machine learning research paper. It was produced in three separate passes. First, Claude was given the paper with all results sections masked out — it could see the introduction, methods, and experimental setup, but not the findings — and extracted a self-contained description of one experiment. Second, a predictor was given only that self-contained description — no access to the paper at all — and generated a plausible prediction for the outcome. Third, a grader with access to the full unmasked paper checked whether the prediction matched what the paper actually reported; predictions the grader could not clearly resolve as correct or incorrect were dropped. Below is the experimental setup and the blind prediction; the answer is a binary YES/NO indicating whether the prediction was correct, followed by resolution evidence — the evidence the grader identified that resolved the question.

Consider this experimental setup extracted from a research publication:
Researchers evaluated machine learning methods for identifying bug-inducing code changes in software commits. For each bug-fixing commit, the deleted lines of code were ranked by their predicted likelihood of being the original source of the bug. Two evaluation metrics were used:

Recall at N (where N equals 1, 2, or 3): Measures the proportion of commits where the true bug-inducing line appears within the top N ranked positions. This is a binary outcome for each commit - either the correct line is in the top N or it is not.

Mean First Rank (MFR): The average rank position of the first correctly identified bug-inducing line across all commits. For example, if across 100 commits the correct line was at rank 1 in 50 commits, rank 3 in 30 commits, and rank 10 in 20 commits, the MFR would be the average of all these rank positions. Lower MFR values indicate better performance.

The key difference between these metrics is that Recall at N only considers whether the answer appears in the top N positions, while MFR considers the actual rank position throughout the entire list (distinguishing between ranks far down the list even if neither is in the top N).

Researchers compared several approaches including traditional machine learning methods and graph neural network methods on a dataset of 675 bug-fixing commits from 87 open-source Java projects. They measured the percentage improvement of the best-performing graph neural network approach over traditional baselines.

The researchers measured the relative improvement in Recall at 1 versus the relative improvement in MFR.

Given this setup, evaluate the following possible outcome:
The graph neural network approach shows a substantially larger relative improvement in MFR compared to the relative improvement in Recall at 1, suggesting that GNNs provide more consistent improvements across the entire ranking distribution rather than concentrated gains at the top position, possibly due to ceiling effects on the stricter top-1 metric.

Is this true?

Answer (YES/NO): YES